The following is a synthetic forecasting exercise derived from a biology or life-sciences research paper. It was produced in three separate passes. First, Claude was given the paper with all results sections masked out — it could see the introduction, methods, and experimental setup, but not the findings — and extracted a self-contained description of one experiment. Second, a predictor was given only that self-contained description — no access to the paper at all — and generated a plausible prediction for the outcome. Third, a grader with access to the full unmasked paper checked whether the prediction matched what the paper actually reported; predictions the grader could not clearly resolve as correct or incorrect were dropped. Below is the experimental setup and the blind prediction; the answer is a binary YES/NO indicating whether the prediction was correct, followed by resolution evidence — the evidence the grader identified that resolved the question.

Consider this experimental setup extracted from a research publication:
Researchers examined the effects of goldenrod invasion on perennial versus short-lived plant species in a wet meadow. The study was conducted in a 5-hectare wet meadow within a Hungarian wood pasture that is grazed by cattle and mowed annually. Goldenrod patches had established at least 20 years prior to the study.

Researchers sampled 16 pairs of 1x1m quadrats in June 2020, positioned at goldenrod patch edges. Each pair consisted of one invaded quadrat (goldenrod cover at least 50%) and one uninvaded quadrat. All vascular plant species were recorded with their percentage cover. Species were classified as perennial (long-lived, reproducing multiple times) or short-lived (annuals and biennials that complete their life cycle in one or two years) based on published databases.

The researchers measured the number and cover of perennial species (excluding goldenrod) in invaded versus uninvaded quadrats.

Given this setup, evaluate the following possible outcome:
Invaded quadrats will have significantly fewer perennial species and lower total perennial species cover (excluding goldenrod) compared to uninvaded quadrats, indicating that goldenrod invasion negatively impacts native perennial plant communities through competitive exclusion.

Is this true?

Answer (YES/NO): NO